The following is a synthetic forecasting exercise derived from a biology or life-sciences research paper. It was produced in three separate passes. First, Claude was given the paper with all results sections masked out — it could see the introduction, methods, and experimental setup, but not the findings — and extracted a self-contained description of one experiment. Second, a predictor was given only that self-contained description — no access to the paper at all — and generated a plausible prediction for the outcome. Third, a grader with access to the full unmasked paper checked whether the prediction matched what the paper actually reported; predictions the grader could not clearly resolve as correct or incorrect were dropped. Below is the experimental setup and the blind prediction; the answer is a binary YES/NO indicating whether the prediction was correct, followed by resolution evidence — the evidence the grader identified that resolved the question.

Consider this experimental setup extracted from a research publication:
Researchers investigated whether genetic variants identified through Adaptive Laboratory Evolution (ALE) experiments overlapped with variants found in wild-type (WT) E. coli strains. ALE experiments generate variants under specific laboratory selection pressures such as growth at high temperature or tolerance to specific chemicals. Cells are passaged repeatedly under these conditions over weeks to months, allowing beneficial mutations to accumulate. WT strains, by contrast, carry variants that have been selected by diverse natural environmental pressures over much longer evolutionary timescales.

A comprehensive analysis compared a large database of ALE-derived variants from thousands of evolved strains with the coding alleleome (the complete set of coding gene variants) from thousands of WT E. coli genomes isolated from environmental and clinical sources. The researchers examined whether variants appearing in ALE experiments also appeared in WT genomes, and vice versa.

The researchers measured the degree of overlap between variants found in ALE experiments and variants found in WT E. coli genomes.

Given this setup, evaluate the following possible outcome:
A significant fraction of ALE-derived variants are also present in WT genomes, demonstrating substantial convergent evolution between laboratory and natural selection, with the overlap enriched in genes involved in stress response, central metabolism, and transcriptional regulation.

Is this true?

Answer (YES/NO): NO